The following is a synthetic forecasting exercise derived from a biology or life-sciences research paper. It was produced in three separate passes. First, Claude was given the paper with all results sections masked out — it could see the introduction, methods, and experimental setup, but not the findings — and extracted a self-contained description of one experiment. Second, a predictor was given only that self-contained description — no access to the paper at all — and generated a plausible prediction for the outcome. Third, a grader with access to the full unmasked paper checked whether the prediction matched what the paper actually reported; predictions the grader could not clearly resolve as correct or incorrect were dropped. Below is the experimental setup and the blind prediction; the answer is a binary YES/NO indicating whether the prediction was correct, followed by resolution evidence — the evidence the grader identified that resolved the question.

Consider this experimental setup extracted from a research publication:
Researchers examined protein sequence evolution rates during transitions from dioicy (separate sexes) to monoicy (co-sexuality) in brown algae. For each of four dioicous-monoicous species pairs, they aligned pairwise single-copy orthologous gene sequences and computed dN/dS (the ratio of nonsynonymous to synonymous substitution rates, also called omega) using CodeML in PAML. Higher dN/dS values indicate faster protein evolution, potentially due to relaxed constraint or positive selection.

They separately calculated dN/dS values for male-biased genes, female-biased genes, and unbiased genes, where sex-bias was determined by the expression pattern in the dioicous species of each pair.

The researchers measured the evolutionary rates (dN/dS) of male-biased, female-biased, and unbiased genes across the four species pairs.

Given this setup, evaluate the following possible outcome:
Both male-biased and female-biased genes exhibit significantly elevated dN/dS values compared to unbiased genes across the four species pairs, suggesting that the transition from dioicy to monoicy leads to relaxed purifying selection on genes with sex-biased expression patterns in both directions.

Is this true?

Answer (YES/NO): NO